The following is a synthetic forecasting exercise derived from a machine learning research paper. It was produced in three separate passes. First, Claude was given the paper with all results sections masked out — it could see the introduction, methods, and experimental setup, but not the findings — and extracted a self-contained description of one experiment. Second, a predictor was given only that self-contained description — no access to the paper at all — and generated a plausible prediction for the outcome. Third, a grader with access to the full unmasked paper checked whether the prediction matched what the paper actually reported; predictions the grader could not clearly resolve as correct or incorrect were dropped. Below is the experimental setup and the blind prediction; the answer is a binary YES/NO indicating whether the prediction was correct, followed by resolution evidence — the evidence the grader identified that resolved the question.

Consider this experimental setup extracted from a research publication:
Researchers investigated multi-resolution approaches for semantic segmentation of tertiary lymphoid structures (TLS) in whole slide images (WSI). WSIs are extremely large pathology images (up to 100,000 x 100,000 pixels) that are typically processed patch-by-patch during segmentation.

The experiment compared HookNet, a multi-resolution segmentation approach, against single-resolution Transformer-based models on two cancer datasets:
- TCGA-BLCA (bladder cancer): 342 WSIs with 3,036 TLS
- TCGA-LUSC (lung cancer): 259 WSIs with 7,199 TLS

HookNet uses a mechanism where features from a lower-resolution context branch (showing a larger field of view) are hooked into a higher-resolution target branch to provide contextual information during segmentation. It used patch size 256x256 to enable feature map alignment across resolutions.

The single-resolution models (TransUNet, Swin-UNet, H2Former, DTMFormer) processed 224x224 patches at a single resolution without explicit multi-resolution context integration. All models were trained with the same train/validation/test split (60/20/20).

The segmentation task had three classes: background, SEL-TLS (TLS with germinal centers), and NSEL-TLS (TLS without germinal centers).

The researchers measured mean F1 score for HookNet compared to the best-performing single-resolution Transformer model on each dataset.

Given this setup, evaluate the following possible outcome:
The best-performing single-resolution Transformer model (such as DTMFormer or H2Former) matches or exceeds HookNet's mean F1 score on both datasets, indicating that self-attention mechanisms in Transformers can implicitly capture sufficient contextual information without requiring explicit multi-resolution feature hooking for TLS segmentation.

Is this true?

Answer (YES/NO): NO